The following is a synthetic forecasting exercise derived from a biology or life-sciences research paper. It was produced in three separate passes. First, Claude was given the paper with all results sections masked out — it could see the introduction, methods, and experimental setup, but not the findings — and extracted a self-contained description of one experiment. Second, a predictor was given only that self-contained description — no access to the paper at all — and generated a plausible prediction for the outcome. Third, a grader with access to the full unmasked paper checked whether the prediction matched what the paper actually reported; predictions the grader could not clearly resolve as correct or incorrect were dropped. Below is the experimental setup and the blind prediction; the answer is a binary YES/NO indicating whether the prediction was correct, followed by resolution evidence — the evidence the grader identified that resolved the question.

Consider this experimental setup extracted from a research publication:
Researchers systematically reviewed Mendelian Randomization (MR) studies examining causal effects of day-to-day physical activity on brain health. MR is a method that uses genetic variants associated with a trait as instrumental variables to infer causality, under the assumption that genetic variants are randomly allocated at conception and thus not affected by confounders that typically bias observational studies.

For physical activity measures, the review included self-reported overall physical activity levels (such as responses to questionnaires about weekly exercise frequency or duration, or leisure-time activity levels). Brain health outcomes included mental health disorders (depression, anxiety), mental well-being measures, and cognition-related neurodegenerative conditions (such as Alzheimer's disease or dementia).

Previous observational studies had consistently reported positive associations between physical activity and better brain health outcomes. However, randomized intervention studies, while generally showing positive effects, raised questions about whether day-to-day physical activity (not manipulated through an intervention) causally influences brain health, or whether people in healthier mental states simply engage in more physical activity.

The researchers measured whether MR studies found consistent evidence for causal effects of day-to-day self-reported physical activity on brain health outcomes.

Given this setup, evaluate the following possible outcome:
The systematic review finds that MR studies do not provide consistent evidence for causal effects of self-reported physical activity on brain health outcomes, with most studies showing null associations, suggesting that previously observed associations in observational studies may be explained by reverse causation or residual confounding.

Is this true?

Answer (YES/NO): YES